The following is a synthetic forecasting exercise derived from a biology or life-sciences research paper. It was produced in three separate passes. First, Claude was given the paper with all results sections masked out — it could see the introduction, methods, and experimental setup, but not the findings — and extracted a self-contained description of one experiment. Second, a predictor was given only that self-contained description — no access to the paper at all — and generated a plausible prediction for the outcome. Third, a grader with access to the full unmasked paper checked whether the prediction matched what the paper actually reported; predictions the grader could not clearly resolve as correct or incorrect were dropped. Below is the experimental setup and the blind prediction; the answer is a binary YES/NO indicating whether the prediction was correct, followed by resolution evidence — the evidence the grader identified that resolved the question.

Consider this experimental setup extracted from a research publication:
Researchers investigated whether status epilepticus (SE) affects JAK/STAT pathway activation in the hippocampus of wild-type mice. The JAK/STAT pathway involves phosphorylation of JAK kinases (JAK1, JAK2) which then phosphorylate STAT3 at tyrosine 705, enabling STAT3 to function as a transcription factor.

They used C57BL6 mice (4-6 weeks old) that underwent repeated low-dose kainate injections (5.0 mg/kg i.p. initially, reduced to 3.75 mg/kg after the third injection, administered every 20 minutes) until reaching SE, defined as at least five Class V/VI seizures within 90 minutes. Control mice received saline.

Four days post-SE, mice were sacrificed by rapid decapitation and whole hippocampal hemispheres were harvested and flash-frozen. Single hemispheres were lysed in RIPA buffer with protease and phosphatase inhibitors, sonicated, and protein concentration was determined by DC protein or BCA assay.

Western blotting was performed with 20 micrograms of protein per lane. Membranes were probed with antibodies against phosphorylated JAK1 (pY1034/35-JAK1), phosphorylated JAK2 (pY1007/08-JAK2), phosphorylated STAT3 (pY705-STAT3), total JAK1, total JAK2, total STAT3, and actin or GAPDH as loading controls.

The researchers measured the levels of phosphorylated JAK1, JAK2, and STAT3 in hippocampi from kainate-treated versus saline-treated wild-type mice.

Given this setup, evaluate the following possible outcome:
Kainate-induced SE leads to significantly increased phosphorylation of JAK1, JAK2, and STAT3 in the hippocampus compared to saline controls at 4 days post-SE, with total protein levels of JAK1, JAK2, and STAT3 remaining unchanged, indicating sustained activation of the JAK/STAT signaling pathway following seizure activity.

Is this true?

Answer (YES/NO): NO